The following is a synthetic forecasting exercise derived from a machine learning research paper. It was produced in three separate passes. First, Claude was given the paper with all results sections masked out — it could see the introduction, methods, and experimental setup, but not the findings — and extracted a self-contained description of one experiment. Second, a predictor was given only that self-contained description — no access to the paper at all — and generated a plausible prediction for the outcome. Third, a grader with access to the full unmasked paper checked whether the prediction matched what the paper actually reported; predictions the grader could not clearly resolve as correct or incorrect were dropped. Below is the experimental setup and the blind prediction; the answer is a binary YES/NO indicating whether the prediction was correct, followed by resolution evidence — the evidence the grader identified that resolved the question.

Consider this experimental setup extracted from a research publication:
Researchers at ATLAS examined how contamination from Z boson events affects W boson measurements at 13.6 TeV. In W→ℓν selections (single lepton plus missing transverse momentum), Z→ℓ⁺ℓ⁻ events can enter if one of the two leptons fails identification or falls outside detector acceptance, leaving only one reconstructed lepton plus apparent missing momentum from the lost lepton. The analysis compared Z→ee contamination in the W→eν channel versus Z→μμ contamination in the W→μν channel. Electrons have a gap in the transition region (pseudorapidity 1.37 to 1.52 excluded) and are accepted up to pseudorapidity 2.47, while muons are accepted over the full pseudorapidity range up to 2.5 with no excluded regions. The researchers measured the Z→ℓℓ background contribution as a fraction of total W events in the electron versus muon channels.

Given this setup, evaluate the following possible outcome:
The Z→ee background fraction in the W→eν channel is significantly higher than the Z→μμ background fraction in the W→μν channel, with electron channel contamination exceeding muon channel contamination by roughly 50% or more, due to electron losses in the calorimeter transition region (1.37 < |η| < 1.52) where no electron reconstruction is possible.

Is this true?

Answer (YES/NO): NO